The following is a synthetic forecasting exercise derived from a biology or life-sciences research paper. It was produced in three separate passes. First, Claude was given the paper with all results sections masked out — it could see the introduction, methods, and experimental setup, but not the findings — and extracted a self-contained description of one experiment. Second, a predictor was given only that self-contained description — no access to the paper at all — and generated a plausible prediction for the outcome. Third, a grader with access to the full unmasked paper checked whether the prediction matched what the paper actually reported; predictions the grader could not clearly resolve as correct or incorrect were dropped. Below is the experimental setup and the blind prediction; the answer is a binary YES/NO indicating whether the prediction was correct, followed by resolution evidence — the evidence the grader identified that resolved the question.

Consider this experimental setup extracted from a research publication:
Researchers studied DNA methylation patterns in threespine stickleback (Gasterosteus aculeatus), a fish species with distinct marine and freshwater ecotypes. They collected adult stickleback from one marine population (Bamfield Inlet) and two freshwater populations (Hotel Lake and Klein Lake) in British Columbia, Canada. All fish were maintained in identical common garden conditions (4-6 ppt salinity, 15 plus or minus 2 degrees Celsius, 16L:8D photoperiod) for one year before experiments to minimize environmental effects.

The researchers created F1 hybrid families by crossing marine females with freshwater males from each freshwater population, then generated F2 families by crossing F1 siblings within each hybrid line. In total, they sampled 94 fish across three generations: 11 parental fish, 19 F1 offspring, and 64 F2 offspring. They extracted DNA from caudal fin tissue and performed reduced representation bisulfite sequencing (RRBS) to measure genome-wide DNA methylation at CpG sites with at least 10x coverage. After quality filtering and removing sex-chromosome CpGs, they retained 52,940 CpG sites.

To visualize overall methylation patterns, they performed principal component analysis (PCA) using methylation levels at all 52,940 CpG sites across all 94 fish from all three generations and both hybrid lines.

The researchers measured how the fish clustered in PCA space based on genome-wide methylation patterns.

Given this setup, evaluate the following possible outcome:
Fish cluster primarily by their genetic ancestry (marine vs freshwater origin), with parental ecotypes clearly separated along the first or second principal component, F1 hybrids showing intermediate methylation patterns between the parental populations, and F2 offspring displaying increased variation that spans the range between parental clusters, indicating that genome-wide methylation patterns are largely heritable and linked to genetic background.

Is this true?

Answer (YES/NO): NO